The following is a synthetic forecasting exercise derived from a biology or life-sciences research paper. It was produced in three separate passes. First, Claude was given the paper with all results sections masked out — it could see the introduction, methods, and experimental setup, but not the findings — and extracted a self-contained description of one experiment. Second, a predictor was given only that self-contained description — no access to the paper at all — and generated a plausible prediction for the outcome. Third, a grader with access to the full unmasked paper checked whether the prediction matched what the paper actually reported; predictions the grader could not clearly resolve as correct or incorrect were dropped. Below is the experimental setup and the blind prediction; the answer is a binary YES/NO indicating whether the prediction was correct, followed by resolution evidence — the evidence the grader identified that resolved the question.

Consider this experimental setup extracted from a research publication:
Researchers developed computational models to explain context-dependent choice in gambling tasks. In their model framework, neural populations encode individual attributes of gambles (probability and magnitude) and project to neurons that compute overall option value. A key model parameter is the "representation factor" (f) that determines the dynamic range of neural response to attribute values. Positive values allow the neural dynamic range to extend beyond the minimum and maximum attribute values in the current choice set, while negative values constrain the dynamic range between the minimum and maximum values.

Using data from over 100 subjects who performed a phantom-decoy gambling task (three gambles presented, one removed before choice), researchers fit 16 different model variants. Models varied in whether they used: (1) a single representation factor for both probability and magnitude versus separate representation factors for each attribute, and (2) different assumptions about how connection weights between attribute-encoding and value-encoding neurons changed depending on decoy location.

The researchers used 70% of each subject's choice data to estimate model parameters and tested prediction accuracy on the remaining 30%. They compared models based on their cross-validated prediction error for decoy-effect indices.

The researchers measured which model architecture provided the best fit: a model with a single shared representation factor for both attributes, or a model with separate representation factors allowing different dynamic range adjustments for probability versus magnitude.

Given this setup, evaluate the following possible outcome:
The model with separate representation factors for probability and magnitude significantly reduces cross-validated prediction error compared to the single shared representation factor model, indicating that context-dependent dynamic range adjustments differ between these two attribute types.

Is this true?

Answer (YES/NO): YES